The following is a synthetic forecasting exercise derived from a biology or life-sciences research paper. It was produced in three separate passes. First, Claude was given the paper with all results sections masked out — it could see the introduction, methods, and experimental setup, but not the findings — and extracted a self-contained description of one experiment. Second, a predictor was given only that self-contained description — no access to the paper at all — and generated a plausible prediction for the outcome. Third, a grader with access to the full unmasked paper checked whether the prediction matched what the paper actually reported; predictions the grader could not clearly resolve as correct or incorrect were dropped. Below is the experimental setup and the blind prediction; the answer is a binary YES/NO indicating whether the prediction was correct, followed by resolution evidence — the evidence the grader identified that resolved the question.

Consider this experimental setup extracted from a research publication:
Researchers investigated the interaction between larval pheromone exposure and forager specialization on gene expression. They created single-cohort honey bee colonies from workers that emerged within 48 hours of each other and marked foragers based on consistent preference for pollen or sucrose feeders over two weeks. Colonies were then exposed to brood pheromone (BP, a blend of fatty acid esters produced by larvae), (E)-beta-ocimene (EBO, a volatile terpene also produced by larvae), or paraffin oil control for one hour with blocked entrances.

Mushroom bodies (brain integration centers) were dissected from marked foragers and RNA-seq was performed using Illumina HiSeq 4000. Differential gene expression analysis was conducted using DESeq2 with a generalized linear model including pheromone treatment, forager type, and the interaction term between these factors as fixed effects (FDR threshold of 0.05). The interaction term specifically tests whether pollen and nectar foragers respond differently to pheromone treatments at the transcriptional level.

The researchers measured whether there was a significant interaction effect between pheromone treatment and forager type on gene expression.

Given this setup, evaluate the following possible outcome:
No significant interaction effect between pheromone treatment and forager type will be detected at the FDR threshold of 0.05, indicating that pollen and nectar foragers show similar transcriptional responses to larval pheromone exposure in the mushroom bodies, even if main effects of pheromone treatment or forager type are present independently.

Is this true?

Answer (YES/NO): NO